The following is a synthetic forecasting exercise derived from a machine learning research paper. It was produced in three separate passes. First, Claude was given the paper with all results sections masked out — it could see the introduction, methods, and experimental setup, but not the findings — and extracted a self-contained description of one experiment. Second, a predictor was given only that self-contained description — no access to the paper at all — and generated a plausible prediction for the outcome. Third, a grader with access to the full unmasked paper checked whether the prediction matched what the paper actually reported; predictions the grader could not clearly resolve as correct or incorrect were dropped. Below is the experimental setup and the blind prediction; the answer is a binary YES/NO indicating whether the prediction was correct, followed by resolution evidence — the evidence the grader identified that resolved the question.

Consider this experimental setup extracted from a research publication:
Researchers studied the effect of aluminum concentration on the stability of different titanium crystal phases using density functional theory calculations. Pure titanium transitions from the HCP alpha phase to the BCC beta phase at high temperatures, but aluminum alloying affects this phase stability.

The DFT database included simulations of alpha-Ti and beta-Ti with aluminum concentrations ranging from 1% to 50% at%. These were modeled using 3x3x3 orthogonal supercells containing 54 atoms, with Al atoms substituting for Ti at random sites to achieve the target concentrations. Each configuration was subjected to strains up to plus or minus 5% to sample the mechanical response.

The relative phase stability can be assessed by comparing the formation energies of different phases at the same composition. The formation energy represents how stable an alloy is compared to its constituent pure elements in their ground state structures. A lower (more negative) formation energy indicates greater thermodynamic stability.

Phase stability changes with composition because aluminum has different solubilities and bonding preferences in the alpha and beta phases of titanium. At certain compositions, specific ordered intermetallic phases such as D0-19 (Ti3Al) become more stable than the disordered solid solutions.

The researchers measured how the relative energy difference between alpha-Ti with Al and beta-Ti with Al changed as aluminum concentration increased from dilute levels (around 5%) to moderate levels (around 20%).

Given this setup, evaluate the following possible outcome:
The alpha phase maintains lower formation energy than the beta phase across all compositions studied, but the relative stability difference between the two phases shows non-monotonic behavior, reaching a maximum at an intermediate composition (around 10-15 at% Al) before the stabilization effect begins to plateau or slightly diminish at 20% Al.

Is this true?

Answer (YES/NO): NO